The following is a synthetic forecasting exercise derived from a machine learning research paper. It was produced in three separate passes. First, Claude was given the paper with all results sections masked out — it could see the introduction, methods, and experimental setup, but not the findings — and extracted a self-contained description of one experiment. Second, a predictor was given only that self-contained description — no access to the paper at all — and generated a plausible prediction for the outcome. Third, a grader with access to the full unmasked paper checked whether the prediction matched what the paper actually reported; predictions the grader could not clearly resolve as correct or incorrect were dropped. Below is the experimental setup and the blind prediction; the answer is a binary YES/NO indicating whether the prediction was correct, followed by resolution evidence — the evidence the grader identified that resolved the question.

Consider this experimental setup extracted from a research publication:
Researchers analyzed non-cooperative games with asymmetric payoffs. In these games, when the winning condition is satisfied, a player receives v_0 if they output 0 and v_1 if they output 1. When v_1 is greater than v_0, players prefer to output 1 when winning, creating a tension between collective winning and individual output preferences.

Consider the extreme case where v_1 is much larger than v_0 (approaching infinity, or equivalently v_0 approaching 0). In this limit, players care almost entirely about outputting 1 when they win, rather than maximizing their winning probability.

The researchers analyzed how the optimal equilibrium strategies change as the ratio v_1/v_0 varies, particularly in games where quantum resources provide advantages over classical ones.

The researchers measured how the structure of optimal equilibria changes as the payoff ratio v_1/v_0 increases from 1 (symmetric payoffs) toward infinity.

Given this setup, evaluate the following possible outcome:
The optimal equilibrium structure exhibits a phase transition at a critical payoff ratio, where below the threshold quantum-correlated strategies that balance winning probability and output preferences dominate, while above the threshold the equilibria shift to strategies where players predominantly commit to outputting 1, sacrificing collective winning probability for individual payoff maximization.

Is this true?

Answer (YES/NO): NO